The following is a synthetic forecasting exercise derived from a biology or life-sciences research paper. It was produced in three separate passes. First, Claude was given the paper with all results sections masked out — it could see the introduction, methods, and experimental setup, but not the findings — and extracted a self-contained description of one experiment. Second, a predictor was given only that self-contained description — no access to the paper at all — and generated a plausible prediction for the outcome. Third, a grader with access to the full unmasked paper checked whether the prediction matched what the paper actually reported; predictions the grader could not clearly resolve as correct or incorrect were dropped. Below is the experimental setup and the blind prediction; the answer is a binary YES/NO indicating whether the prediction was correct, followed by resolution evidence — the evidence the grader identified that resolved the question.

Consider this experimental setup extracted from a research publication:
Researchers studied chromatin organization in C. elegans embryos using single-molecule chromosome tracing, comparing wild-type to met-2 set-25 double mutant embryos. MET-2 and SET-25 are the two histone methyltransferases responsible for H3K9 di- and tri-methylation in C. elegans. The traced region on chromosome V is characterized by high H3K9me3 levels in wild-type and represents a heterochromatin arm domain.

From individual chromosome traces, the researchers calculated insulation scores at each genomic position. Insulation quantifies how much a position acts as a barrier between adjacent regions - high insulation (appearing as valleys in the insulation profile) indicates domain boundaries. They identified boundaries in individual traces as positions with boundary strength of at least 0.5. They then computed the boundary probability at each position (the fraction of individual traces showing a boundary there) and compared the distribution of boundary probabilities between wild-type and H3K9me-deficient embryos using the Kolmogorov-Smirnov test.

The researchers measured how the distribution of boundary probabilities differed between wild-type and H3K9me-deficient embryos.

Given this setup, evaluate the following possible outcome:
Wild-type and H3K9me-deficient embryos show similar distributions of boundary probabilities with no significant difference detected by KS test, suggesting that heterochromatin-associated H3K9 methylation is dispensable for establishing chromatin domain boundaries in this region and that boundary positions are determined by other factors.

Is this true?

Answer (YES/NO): YES